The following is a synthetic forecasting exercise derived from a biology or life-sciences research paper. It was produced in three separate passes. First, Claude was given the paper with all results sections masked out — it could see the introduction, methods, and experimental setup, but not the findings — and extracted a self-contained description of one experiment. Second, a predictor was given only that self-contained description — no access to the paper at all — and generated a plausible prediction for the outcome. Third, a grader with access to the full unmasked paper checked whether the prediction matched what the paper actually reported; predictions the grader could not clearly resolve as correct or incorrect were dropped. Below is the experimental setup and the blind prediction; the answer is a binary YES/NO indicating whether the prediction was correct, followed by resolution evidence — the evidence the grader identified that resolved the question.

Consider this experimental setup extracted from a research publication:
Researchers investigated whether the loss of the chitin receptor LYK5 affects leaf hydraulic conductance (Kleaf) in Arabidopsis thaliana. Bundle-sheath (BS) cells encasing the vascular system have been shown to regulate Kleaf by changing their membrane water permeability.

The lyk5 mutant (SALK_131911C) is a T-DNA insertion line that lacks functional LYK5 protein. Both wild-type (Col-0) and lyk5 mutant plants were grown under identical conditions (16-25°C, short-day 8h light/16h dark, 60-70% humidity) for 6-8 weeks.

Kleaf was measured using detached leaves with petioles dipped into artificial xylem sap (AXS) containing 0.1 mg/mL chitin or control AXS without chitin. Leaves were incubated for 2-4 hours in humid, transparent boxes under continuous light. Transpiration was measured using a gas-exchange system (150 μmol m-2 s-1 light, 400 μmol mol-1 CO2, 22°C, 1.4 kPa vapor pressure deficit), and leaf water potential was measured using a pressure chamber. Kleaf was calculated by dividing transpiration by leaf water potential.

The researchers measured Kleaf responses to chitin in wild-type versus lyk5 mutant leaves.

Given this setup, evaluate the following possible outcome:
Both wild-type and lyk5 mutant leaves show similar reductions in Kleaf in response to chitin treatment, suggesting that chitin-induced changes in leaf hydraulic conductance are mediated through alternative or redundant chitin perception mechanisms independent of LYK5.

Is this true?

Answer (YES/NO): NO